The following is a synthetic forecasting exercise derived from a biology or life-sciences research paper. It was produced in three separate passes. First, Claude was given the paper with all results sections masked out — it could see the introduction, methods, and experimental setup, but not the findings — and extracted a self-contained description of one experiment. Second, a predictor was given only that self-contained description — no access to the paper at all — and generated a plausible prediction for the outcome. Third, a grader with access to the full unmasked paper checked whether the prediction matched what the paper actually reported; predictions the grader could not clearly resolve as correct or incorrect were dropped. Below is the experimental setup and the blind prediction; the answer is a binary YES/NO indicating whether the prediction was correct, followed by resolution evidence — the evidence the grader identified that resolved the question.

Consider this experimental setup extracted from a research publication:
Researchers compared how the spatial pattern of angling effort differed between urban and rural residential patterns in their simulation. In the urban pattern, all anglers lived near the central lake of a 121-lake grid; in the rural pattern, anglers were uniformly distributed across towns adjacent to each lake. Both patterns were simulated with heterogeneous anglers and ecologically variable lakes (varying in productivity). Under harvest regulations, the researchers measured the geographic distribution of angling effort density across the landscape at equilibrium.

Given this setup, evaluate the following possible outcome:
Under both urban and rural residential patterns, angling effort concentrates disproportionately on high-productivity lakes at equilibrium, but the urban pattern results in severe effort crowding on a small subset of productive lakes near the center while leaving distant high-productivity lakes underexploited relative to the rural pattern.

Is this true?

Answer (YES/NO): NO